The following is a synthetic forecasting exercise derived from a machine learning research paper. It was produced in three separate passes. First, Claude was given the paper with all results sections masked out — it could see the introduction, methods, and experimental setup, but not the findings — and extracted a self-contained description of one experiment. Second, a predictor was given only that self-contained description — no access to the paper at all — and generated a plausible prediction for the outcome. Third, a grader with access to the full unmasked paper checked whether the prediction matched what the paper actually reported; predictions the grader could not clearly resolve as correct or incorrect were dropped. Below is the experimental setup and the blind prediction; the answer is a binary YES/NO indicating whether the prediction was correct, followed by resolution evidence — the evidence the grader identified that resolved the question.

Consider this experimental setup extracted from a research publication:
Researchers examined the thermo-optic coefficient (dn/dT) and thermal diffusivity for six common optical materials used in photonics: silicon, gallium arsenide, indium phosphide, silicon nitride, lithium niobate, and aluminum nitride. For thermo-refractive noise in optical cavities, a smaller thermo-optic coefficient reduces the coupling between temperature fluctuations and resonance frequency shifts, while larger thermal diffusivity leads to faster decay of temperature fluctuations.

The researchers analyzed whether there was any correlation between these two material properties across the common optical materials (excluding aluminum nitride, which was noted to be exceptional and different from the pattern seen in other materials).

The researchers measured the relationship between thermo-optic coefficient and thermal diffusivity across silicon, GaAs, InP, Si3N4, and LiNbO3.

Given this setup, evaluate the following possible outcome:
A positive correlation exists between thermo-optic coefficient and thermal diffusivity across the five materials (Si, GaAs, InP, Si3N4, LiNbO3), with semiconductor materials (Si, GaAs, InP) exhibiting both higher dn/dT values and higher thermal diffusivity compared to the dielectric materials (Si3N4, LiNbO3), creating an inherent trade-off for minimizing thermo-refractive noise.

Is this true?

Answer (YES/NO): NO